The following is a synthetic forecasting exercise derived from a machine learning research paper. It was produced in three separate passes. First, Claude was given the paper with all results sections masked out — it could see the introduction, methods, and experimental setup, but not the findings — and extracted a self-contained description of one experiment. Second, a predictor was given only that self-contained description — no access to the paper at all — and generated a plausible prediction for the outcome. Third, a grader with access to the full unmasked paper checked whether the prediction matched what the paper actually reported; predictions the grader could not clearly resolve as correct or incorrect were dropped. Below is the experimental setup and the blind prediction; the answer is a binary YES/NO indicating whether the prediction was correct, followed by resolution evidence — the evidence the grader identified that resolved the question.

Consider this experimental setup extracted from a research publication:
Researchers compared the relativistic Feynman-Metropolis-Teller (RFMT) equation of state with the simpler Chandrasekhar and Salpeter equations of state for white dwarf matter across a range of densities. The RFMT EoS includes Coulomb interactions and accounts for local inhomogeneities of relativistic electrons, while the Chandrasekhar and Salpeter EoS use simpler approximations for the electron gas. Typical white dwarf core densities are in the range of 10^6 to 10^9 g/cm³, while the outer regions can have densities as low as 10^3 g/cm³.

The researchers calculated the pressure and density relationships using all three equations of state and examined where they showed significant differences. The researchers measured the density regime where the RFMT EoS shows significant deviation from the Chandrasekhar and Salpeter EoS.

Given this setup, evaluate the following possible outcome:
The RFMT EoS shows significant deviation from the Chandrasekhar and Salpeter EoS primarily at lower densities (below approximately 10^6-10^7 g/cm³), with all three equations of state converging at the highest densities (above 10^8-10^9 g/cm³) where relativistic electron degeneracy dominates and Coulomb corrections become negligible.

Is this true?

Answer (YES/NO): NO